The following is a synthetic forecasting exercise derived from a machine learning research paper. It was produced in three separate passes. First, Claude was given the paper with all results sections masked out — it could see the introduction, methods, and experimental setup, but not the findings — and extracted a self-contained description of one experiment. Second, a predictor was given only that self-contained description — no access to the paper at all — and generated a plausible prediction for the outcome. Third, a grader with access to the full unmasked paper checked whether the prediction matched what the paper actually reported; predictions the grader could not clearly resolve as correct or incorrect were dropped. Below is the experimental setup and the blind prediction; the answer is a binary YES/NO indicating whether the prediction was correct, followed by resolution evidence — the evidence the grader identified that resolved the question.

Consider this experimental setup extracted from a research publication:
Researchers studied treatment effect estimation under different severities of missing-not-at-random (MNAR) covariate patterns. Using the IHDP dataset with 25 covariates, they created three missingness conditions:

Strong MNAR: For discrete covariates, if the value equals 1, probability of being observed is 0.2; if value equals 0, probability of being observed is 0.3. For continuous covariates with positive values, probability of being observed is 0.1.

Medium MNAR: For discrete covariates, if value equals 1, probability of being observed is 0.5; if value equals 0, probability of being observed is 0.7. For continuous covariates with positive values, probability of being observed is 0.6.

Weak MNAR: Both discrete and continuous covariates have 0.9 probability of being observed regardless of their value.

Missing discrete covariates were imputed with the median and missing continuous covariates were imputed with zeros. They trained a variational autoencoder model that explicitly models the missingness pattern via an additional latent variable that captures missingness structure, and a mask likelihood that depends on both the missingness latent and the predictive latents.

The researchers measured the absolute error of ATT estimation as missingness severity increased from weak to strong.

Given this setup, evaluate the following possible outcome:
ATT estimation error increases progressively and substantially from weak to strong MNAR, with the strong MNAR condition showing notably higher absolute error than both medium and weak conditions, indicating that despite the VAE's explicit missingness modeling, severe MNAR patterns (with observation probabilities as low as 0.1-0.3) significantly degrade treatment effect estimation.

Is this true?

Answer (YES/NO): NO